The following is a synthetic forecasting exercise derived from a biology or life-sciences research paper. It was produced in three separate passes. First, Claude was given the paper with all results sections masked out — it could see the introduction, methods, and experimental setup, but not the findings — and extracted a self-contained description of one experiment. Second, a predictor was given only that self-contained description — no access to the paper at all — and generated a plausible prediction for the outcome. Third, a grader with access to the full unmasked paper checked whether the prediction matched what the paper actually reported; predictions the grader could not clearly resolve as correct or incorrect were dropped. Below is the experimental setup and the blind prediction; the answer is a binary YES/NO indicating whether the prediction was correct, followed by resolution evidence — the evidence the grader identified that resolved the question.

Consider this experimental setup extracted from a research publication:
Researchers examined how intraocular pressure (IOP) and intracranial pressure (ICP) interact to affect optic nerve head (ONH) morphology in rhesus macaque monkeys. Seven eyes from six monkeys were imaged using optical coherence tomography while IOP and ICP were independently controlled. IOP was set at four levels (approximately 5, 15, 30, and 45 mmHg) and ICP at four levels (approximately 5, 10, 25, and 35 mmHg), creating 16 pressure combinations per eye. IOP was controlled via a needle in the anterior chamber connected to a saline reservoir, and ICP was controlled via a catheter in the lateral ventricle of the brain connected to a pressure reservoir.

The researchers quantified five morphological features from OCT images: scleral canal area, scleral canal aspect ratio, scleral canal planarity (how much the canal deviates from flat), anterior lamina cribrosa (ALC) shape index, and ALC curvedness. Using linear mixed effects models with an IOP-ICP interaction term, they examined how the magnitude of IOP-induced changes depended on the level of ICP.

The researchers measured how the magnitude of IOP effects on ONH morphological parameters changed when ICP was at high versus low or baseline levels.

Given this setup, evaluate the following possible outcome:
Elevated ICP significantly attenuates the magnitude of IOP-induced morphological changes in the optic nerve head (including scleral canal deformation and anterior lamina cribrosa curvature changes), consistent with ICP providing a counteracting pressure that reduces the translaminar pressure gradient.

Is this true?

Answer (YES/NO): NO